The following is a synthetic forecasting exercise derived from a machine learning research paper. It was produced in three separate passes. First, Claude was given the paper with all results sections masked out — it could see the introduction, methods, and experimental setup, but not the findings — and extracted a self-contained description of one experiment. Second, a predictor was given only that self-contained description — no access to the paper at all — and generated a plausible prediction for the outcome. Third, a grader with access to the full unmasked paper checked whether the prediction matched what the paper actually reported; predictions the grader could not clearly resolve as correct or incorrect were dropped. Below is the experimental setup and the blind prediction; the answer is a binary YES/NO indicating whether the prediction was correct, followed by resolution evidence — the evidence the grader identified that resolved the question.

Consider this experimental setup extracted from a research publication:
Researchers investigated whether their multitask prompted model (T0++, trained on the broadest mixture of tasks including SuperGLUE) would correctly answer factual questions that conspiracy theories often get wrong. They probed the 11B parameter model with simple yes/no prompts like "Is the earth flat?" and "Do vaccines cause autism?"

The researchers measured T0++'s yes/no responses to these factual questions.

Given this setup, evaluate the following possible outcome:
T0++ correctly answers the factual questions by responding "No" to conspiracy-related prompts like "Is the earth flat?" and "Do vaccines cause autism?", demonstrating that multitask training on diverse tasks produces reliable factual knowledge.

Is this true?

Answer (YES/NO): NO